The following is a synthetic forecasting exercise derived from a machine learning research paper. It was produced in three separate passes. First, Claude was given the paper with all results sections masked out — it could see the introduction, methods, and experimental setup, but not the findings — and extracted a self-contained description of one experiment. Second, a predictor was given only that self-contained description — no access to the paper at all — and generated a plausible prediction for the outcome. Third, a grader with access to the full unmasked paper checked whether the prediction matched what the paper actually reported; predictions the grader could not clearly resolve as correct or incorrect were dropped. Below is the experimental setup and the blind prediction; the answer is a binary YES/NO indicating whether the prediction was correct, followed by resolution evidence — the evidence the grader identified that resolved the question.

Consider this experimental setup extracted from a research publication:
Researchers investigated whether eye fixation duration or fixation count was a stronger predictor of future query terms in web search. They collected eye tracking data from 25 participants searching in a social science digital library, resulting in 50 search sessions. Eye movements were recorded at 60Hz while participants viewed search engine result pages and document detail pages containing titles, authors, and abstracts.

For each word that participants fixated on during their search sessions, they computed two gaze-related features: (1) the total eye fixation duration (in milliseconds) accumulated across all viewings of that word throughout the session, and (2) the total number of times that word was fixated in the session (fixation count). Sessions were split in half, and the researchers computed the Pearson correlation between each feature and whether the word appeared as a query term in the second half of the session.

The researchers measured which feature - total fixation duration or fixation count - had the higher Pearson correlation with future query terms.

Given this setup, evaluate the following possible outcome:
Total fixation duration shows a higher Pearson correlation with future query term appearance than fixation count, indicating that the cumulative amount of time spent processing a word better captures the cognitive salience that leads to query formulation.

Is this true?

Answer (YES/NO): NO